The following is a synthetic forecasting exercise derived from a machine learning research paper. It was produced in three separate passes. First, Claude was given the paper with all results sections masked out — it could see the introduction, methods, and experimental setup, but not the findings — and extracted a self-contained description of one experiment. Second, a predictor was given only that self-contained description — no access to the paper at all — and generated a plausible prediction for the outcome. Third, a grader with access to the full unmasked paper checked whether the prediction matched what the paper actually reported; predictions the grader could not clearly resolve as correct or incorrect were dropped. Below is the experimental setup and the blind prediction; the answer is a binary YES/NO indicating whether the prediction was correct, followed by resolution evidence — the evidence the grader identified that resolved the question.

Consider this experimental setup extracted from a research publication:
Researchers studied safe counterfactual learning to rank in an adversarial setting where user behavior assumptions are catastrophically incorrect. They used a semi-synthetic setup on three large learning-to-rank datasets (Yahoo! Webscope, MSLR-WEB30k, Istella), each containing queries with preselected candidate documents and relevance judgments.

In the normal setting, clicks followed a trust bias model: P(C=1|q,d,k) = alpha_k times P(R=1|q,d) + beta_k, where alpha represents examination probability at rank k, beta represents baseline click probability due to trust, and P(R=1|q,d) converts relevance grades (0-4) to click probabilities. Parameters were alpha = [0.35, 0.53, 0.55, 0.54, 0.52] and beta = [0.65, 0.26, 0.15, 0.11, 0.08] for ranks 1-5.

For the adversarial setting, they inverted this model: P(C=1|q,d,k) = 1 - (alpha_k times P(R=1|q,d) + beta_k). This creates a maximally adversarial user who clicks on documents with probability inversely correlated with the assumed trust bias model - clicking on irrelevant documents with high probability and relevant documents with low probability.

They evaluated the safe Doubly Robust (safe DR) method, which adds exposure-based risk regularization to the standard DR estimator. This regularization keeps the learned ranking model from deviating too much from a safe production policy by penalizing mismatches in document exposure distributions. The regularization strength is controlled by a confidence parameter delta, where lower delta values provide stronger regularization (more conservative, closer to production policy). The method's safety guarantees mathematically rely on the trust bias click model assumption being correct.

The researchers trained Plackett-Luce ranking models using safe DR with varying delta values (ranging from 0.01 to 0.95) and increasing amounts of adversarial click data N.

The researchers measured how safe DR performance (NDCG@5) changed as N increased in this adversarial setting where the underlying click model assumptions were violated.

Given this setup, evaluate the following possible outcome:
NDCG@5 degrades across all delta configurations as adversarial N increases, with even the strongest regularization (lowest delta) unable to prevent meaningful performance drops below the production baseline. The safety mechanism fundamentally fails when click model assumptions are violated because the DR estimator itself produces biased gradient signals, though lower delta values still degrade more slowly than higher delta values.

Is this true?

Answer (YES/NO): NO